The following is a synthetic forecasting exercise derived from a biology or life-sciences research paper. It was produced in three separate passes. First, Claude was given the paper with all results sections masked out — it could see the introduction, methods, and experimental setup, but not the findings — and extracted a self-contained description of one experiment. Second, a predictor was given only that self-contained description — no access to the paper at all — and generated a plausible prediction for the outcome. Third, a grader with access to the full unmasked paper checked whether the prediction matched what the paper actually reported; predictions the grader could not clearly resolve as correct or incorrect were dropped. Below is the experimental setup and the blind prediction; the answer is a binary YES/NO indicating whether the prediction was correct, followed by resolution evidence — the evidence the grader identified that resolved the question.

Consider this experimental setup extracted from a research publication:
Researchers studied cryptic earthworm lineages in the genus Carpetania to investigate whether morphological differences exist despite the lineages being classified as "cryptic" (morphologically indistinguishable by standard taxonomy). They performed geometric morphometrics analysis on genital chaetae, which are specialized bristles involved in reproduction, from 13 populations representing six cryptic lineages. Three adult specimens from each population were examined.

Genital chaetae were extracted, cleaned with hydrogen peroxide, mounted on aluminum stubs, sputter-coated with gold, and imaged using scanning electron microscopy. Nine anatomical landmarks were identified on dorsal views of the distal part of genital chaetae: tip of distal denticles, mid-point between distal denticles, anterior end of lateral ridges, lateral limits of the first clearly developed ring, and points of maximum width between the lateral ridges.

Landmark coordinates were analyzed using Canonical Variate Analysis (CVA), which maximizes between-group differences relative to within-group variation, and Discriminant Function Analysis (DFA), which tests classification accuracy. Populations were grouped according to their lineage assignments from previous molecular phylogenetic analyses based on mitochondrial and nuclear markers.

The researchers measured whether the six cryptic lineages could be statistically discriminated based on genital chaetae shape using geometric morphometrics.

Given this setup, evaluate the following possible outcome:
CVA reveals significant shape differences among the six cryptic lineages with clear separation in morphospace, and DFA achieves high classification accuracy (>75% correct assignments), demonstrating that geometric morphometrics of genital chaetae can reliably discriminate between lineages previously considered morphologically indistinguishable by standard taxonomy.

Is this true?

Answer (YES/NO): NO